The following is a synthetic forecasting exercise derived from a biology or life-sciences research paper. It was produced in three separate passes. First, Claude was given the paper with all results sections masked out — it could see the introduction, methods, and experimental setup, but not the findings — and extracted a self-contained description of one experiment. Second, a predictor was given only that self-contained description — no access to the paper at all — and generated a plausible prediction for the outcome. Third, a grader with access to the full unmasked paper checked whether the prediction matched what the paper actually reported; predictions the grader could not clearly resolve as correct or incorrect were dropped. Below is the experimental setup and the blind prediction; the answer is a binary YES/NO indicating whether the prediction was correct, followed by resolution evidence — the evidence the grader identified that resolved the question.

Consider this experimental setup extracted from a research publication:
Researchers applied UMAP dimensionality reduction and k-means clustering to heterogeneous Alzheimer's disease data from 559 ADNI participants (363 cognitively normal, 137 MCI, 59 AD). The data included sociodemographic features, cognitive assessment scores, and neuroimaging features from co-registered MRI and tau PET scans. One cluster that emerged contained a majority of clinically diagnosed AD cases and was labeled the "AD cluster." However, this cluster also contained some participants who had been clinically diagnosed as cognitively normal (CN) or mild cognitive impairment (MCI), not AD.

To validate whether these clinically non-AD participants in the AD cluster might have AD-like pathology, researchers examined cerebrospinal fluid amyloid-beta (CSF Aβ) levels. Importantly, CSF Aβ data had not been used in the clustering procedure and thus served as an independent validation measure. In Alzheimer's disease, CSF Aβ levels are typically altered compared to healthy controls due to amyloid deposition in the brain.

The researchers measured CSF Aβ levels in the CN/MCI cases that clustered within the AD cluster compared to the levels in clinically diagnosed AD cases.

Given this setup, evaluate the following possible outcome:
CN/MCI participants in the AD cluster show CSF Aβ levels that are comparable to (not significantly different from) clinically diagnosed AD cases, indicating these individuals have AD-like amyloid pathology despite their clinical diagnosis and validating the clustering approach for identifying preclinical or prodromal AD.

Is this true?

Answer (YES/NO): NO